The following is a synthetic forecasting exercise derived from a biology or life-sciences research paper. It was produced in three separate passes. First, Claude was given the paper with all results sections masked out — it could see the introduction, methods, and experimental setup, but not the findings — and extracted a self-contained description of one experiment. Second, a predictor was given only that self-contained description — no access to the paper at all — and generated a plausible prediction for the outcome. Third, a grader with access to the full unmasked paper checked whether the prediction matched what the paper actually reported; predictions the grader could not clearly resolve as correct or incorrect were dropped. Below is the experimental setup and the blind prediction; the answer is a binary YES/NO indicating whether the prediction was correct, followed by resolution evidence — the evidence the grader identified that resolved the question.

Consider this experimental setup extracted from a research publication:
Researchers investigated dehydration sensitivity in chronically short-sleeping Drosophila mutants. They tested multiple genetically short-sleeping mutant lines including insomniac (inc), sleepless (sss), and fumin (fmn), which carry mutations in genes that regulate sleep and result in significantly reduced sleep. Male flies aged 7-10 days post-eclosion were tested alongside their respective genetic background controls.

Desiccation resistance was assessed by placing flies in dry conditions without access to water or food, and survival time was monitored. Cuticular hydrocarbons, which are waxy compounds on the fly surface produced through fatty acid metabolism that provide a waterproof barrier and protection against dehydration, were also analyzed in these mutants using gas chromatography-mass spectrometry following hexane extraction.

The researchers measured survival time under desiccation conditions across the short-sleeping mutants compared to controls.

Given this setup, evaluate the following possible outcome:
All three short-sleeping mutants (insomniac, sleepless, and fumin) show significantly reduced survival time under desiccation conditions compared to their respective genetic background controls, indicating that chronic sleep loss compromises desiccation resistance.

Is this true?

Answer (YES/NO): NO